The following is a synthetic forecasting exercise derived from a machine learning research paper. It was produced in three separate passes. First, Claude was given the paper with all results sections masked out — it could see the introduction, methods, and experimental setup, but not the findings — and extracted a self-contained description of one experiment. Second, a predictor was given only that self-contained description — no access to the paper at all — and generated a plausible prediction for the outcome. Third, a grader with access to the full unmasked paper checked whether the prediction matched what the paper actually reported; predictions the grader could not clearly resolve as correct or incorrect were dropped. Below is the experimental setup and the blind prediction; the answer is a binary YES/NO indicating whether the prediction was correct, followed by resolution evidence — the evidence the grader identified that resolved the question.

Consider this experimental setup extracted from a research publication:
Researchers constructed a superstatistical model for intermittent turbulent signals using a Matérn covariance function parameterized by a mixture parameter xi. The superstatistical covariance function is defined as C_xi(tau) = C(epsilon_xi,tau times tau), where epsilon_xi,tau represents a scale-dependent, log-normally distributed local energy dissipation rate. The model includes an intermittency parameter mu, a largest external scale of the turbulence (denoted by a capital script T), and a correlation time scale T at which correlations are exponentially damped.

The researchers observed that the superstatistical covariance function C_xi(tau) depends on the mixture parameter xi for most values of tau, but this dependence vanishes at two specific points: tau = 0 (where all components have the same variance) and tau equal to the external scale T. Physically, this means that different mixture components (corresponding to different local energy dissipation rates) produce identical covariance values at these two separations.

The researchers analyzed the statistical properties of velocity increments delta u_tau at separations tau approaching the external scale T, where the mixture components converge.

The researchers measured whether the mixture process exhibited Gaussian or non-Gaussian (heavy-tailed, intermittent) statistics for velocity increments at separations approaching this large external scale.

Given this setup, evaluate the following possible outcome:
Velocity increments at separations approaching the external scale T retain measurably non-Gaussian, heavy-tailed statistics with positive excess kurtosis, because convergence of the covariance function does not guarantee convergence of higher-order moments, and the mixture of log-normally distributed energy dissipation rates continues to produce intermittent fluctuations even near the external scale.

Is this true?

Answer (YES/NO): NO